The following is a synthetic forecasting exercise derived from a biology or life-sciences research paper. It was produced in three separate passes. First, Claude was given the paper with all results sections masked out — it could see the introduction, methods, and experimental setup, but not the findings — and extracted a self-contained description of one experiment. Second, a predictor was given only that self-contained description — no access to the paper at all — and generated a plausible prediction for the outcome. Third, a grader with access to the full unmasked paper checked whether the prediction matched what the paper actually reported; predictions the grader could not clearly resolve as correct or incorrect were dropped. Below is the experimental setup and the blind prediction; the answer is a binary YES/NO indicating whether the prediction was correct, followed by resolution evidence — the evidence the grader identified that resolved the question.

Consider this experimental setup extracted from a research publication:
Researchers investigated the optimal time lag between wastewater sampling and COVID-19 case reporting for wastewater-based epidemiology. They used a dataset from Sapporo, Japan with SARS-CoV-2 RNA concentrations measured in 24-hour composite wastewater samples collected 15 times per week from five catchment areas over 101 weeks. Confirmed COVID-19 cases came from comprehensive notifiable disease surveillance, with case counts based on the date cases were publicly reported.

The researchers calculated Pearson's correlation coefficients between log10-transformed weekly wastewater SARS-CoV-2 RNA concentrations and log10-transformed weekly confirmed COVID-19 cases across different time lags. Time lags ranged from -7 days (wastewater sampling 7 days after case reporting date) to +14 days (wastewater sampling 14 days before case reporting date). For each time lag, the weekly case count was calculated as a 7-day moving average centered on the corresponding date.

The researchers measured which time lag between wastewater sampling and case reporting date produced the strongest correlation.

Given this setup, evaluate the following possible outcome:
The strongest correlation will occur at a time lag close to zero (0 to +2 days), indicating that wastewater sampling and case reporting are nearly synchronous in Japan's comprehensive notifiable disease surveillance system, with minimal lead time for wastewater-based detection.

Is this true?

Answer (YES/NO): YES